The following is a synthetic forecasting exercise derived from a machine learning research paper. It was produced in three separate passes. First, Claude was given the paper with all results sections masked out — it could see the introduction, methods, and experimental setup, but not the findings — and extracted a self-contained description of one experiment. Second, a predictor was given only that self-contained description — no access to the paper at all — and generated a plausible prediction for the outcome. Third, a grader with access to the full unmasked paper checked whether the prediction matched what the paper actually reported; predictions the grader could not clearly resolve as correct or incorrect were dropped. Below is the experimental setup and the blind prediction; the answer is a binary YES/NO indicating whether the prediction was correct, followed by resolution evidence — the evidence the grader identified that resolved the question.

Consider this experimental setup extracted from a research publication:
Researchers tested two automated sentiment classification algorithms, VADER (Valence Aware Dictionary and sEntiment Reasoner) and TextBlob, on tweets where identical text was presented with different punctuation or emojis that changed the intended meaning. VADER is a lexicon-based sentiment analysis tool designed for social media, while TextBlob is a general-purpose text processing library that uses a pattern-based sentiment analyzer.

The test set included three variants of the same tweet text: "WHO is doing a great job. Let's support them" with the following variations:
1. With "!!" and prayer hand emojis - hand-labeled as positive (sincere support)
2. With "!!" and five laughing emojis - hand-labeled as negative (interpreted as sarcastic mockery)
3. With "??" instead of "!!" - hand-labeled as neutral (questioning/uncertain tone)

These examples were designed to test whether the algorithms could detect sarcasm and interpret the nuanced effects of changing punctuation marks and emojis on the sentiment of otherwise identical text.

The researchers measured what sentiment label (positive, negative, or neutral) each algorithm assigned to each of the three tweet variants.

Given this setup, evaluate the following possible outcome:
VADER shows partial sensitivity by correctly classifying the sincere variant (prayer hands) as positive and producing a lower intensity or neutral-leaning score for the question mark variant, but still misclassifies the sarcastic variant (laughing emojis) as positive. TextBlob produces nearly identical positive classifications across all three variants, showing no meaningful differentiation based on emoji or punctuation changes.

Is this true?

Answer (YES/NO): NO